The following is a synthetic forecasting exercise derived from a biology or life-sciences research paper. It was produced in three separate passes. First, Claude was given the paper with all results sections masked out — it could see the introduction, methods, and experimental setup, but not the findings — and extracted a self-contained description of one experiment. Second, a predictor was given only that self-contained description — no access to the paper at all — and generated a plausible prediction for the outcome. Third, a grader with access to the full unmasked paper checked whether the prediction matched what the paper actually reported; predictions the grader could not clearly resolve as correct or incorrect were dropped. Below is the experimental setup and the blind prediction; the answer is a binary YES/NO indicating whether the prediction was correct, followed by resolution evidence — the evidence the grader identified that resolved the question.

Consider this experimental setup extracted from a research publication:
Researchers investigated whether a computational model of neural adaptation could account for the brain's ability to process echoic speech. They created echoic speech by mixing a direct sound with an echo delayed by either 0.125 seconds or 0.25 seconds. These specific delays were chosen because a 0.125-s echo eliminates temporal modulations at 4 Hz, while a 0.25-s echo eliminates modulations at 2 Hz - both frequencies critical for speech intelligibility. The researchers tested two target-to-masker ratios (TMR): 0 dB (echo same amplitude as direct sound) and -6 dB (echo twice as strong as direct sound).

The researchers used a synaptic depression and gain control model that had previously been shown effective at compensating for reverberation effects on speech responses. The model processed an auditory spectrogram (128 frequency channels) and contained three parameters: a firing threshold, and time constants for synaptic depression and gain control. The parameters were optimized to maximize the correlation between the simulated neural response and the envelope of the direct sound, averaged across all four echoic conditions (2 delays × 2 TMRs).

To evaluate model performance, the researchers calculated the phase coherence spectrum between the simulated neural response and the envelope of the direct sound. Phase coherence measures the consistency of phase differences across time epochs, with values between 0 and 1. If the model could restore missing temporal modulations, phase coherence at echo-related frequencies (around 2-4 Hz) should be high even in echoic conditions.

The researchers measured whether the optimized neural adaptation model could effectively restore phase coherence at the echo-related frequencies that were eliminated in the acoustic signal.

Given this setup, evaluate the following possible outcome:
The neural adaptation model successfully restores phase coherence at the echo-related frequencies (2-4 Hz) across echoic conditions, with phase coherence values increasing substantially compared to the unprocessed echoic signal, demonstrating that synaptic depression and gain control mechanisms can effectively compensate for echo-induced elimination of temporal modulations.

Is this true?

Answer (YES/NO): NO